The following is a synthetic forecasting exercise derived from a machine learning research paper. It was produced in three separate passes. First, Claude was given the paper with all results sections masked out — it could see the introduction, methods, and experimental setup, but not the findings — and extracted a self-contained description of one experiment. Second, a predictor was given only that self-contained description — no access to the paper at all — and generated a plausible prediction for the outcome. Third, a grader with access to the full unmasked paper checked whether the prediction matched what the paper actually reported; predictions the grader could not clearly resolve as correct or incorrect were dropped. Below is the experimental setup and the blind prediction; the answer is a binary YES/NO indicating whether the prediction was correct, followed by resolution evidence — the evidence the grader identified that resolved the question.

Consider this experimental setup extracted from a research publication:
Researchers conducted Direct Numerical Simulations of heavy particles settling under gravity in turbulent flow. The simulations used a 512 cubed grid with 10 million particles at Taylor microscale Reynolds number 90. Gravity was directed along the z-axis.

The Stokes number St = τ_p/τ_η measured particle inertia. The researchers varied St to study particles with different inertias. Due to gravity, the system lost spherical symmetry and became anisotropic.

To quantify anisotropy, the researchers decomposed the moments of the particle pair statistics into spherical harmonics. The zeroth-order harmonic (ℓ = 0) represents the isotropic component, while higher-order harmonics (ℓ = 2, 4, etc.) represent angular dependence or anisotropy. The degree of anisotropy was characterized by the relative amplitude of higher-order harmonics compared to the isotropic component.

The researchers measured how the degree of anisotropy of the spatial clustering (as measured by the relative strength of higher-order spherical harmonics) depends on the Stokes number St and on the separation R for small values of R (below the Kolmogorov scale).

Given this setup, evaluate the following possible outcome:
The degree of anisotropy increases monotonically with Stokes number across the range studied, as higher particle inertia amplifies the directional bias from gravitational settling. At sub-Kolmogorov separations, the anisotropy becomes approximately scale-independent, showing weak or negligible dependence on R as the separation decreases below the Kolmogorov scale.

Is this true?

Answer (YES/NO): YES